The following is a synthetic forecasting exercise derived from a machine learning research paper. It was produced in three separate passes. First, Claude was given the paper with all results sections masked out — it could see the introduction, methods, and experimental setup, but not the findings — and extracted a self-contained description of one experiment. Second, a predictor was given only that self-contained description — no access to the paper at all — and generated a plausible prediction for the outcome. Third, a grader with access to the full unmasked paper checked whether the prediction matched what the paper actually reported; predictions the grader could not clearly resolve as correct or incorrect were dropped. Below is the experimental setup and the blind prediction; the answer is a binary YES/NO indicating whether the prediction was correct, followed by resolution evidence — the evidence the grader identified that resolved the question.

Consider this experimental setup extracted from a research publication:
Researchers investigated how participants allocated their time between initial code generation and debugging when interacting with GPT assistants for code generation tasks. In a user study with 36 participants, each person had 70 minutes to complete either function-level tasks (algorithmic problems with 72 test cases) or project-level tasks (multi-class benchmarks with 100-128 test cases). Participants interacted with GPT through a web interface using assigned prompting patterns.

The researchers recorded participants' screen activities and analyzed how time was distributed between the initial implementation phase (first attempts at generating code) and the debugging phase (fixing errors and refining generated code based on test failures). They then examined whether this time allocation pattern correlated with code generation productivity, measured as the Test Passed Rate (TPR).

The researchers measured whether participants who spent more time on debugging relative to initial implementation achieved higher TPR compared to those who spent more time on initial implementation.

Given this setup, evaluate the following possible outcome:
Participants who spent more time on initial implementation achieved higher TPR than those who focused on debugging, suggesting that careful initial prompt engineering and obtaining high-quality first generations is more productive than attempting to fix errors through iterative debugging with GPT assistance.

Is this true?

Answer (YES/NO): NO